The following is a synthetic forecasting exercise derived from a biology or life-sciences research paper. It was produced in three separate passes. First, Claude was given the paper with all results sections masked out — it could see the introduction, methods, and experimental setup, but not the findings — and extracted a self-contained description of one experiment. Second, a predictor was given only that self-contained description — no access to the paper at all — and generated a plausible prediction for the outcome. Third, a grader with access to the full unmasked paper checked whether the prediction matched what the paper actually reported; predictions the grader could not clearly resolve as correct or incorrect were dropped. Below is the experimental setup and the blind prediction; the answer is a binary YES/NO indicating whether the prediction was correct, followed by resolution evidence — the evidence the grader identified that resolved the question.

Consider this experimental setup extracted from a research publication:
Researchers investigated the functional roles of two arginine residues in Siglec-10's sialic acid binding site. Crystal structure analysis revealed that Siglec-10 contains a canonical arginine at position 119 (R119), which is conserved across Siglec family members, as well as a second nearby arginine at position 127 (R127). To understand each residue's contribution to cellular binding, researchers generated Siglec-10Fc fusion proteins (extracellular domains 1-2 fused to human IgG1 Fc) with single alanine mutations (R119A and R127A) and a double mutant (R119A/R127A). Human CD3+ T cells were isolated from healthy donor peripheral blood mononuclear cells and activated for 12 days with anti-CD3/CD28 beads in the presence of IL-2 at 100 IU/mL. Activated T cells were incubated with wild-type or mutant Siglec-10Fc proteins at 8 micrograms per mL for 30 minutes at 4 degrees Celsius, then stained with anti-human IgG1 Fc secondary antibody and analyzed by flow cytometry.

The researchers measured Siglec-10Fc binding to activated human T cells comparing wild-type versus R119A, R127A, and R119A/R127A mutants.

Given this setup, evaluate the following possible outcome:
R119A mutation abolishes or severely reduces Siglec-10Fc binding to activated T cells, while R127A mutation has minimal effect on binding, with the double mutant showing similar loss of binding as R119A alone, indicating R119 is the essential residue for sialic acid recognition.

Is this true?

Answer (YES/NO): NO